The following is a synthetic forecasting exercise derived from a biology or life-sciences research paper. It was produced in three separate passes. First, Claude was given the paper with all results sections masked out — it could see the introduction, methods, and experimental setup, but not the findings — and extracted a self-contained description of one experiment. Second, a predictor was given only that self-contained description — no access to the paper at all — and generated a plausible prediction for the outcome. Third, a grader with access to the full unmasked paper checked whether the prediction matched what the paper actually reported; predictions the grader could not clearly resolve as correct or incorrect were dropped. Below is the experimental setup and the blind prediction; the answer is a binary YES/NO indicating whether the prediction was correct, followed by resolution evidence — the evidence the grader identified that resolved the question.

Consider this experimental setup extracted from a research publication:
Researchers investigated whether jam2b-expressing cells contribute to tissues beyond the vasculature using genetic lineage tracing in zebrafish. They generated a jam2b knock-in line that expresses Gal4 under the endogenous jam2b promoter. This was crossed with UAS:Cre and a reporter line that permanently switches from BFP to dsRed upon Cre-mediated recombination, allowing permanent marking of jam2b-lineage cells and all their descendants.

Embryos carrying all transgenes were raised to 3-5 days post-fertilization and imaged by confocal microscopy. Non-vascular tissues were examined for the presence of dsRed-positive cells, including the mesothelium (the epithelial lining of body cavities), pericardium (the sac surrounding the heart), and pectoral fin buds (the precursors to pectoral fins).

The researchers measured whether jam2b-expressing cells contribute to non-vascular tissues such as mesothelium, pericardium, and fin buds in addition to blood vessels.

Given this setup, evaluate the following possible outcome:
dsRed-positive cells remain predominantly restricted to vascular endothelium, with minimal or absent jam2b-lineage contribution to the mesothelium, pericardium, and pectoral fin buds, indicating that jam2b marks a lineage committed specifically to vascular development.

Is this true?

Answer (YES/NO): NO